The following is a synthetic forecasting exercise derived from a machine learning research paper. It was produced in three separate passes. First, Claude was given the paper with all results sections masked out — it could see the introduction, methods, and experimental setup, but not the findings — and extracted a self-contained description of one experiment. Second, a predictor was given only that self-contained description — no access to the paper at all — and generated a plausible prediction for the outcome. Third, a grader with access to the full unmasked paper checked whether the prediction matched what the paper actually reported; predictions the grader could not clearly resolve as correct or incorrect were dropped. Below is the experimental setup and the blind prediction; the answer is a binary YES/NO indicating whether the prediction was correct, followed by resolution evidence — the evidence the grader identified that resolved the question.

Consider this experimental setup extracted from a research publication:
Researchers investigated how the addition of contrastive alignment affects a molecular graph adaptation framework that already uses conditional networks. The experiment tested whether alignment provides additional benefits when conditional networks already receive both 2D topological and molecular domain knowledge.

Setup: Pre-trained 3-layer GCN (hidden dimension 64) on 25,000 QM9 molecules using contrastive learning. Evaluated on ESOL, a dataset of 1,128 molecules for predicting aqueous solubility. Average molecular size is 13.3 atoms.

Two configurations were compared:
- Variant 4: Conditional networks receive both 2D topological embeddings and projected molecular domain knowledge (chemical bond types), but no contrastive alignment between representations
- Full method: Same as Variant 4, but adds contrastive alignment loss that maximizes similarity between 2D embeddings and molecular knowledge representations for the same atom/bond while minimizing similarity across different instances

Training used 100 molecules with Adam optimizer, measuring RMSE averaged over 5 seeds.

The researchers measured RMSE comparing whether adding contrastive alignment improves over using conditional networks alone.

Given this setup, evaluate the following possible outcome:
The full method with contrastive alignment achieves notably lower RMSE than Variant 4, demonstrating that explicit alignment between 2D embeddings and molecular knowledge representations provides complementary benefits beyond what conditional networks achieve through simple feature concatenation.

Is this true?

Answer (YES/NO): YES